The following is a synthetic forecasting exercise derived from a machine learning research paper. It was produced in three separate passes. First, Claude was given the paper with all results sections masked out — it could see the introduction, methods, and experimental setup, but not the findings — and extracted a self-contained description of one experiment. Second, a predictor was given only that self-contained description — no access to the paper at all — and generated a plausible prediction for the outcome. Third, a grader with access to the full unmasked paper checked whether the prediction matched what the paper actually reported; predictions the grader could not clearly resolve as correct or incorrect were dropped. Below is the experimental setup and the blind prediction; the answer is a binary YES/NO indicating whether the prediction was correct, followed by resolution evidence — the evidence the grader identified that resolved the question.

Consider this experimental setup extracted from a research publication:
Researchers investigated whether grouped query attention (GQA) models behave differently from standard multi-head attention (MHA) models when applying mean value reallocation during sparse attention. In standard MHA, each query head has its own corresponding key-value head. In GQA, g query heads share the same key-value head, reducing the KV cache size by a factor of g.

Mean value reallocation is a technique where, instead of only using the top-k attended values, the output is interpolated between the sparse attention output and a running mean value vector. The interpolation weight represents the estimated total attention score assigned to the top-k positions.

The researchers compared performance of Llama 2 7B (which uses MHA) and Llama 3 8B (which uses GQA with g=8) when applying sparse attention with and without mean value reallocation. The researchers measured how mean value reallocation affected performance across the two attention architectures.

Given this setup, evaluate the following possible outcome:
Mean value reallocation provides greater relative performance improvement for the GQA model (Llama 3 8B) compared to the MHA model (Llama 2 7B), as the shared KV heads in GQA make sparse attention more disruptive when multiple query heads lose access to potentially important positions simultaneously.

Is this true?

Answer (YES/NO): NO